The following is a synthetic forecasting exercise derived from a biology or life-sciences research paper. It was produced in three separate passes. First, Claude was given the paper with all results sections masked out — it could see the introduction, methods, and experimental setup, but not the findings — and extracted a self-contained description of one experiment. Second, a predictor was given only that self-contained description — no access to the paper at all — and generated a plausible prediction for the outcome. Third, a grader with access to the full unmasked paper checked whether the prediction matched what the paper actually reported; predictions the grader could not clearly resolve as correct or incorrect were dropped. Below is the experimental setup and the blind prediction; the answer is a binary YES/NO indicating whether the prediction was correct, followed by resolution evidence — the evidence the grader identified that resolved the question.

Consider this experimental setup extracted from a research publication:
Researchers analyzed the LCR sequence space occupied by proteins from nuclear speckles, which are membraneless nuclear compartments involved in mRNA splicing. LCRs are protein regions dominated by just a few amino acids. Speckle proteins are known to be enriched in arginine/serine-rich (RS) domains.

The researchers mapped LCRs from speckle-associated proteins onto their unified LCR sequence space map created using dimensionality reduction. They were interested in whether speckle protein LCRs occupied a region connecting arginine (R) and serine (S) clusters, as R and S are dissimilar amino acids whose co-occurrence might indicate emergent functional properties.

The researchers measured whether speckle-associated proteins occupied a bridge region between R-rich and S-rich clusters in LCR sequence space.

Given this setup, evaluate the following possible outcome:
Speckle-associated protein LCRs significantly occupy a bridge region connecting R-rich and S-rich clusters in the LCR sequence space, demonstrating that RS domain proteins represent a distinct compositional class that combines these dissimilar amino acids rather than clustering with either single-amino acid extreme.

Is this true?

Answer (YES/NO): YES